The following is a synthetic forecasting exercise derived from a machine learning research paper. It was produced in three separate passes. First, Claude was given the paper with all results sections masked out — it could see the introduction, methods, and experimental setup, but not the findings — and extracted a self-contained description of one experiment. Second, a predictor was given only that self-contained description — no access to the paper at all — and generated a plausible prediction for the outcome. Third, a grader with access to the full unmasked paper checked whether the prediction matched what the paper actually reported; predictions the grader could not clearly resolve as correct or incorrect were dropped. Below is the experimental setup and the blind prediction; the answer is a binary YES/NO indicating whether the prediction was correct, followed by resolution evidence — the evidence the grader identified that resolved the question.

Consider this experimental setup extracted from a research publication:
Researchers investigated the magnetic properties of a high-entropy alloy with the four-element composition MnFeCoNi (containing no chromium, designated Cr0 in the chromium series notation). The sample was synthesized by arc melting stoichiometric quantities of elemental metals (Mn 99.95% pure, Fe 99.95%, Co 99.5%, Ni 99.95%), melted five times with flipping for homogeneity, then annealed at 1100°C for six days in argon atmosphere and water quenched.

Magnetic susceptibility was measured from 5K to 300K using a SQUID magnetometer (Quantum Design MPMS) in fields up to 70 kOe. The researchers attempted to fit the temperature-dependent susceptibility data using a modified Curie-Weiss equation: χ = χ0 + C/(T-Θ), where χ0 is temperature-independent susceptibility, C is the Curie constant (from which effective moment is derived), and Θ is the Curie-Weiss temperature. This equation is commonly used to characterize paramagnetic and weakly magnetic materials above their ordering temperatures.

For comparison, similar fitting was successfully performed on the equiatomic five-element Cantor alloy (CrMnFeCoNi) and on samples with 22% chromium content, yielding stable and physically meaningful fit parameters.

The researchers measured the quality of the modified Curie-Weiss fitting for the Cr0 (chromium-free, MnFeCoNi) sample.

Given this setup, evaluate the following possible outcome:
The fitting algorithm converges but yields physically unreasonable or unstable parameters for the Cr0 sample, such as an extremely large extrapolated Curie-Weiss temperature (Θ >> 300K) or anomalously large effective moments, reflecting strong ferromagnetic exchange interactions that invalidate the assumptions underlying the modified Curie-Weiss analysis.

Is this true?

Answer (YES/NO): NO